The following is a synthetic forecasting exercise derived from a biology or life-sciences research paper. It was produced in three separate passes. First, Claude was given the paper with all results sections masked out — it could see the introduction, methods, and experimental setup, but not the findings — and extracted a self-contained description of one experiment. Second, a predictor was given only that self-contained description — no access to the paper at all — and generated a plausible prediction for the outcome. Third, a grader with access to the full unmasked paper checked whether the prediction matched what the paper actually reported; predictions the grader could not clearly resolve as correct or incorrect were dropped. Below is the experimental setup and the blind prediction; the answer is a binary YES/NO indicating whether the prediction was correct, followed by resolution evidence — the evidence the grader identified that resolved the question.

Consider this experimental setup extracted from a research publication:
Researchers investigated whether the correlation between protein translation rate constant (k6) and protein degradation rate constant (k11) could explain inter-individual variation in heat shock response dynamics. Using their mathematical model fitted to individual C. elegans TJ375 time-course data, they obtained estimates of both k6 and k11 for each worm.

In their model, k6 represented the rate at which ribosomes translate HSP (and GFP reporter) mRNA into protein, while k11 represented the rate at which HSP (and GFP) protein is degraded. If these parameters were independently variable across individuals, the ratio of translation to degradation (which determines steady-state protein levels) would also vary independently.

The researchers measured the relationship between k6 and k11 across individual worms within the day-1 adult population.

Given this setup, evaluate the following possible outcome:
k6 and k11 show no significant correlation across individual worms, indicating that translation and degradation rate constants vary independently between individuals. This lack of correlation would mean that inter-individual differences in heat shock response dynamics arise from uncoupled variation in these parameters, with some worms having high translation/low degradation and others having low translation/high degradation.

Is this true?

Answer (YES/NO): NO